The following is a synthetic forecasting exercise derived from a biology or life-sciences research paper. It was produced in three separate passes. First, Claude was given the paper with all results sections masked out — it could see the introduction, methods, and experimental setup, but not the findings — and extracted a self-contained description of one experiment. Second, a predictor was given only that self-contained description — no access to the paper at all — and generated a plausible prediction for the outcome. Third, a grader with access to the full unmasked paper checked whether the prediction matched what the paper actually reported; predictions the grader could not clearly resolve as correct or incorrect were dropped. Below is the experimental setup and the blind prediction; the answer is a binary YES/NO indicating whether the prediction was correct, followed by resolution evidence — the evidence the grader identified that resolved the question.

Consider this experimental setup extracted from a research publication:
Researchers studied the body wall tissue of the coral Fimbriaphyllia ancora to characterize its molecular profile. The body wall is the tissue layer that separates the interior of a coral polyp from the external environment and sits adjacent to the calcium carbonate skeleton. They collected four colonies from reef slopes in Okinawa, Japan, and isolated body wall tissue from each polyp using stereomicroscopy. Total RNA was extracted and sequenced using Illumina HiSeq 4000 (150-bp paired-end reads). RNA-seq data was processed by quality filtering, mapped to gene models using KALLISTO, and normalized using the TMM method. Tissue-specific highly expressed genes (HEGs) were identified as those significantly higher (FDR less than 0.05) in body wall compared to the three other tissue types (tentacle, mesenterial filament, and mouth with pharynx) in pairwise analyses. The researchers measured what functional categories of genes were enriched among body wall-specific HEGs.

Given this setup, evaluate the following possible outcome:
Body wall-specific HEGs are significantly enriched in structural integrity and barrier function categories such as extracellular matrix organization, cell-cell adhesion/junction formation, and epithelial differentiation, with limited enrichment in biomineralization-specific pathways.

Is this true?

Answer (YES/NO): NO